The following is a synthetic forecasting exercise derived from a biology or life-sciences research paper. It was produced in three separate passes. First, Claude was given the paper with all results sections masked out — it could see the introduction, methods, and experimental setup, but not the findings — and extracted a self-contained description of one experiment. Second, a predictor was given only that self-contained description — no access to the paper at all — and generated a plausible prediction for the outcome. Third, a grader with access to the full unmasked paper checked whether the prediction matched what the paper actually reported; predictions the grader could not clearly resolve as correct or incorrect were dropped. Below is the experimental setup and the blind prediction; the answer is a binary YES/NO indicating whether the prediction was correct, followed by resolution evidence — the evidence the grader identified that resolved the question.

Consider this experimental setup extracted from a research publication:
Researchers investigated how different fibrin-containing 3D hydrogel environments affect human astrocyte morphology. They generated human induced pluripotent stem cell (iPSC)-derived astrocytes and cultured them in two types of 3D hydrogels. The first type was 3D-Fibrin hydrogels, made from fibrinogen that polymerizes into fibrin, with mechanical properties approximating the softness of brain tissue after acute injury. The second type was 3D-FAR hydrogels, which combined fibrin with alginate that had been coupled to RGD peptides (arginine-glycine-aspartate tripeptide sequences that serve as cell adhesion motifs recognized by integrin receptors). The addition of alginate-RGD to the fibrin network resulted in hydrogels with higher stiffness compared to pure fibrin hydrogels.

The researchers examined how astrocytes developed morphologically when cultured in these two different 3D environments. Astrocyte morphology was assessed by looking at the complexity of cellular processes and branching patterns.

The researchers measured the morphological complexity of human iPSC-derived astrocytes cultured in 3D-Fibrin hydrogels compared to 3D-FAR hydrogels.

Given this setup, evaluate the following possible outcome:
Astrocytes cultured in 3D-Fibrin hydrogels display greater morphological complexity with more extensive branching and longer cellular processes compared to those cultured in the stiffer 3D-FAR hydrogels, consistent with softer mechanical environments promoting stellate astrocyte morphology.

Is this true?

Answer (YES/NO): NO